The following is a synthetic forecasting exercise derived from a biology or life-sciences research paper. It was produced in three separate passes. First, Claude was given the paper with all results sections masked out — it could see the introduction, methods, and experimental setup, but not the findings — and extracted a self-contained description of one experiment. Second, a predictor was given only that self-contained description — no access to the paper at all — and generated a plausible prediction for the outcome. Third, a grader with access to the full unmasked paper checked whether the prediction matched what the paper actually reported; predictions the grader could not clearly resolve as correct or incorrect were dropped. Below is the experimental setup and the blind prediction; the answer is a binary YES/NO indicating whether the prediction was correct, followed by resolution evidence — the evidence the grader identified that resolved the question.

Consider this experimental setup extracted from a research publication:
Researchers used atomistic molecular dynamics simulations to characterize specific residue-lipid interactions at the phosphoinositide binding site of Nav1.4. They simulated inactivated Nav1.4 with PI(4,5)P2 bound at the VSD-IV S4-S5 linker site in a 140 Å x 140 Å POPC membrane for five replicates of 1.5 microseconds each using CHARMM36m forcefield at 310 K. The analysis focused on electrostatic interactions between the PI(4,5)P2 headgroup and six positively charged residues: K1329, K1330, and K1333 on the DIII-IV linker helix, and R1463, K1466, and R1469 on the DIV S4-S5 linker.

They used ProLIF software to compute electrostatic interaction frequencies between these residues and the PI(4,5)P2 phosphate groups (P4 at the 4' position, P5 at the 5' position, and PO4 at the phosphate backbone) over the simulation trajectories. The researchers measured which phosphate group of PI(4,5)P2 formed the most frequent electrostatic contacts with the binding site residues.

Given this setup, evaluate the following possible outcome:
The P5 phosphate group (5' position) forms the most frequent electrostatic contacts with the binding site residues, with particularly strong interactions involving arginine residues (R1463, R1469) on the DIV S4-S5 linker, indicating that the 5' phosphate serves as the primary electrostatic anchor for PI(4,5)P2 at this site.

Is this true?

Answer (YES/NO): YES